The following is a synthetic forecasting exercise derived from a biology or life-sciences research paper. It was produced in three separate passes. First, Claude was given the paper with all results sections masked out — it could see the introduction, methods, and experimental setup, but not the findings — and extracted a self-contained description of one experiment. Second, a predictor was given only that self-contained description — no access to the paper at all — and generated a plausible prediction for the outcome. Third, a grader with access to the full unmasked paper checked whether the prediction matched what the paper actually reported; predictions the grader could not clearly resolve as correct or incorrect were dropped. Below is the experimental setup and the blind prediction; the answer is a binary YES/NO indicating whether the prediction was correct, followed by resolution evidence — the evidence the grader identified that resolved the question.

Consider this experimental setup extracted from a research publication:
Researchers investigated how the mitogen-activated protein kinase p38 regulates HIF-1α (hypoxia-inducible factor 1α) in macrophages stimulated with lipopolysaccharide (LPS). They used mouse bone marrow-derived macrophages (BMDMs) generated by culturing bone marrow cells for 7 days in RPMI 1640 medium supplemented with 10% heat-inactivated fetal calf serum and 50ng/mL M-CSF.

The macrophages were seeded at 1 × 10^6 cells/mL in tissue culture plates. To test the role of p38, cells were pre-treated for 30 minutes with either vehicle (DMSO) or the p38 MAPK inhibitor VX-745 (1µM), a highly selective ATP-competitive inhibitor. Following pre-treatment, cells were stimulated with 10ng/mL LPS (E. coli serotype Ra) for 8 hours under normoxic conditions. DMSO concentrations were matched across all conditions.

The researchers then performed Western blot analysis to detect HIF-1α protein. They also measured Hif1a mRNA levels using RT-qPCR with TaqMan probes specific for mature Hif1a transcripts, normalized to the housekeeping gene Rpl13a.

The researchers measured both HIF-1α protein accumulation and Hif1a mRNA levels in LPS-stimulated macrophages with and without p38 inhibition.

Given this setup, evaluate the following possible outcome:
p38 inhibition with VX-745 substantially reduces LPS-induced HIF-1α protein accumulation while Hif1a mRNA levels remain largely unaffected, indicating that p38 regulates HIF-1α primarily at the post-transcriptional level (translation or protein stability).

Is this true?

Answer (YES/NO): NO